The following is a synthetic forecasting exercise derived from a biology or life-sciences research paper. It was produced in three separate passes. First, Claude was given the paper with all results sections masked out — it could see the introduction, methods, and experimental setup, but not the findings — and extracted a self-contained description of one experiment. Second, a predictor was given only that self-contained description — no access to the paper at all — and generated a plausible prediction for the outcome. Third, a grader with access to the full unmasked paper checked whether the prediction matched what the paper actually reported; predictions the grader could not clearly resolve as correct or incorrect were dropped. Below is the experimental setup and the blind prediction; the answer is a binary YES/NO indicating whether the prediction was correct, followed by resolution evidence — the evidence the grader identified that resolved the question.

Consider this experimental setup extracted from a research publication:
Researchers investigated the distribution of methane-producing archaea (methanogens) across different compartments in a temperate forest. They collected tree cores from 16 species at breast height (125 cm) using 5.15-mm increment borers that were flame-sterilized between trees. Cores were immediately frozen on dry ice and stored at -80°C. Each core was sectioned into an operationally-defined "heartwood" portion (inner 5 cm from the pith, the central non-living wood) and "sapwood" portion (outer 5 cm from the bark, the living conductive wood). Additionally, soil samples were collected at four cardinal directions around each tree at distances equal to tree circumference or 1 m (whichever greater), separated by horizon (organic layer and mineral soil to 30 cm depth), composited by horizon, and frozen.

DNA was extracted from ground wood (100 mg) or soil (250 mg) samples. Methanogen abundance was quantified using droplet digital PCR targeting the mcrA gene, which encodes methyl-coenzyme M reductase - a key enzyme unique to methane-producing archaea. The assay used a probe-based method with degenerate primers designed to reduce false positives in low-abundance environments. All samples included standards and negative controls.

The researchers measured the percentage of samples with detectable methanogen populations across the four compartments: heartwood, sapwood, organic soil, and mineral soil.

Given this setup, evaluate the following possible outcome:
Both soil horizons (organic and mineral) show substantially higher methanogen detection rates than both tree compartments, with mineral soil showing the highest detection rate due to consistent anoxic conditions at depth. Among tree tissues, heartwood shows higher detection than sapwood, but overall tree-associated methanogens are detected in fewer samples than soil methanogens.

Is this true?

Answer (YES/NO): NO